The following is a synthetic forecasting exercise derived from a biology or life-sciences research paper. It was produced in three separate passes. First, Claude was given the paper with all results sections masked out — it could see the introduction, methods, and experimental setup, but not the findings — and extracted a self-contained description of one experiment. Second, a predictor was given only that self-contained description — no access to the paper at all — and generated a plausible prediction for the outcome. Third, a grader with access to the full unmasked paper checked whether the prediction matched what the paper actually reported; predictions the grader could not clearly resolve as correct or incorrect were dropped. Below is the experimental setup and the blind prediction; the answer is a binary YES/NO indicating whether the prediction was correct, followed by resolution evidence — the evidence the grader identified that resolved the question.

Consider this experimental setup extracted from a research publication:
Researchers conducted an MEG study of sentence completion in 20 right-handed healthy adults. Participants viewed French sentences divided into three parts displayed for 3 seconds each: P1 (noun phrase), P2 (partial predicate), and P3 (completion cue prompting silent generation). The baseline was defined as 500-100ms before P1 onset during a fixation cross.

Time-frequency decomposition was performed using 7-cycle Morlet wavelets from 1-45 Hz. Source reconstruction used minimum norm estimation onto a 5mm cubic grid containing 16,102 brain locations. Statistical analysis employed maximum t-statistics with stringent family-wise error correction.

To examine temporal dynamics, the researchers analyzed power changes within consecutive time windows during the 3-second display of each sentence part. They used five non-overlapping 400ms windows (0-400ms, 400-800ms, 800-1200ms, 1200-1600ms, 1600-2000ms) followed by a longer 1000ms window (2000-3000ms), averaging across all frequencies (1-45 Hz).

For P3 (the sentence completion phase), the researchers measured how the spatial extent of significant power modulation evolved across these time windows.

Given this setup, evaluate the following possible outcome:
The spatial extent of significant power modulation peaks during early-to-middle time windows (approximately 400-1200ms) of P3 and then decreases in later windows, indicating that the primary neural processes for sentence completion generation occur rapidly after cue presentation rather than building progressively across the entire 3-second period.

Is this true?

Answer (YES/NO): NO